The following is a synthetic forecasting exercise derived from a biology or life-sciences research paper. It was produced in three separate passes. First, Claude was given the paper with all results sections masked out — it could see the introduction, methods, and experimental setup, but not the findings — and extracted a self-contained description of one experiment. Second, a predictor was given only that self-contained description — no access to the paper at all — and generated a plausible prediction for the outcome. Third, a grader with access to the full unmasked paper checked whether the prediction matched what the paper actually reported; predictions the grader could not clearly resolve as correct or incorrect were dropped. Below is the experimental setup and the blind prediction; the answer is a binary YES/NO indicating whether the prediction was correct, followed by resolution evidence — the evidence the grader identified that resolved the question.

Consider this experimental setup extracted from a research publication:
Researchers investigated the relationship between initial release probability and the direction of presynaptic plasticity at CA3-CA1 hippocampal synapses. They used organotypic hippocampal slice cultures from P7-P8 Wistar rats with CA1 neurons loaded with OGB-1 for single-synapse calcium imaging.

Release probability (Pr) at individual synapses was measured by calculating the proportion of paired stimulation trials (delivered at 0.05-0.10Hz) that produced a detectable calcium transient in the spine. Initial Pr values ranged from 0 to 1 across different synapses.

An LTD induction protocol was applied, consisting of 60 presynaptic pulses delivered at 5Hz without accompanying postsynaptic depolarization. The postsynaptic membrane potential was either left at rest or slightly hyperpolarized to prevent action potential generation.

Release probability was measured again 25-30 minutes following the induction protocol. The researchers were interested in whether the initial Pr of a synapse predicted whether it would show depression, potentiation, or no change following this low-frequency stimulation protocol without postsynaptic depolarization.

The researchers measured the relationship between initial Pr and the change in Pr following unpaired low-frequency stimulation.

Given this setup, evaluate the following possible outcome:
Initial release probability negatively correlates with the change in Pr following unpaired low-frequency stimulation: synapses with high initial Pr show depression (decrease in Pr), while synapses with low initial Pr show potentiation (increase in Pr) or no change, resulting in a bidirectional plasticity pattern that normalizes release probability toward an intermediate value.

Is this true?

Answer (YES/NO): NO